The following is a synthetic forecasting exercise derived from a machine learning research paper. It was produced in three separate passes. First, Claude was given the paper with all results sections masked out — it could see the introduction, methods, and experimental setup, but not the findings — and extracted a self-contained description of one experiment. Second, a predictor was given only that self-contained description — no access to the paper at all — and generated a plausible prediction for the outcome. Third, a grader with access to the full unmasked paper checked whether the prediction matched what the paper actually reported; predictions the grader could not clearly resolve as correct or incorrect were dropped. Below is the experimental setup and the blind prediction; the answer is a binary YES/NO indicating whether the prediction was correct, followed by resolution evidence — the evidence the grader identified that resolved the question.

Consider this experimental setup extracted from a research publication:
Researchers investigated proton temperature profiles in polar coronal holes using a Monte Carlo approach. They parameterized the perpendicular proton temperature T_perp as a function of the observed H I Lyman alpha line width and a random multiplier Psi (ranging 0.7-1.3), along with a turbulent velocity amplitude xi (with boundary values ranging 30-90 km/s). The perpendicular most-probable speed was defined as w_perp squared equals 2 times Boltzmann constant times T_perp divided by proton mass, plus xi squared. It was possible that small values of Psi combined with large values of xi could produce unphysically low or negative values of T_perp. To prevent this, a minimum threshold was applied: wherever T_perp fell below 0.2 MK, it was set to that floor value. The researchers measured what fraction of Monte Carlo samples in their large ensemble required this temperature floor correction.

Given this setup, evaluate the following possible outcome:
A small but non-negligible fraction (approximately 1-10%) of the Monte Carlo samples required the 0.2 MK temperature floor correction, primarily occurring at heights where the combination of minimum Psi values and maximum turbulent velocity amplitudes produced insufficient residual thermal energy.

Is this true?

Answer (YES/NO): YES